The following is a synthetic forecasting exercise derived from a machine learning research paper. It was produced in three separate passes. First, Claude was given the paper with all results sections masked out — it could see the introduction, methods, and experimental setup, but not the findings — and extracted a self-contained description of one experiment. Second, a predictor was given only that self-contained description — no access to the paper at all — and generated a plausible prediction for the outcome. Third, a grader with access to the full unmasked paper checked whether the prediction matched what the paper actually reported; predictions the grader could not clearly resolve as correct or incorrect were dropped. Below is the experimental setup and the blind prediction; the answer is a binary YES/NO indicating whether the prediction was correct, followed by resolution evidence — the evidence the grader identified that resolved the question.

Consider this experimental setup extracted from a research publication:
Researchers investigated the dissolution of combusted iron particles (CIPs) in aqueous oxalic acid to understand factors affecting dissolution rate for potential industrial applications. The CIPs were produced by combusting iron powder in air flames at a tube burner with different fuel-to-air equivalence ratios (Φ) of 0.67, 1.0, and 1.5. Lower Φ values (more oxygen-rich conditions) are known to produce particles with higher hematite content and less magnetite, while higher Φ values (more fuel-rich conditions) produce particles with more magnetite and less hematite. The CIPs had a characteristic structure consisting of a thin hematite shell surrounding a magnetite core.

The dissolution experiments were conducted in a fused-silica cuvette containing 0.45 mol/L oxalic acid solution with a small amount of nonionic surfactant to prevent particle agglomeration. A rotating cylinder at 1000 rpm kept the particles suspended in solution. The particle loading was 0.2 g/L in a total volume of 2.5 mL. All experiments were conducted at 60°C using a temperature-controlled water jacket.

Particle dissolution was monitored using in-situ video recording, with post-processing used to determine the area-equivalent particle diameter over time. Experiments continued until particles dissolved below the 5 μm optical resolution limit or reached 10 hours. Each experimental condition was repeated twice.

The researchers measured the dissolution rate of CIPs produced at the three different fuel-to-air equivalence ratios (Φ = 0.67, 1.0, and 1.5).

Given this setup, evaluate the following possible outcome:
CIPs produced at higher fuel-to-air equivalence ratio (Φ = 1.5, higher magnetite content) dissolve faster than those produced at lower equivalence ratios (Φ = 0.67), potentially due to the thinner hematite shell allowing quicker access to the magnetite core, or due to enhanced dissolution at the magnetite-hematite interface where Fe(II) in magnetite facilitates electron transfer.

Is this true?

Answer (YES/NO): NO